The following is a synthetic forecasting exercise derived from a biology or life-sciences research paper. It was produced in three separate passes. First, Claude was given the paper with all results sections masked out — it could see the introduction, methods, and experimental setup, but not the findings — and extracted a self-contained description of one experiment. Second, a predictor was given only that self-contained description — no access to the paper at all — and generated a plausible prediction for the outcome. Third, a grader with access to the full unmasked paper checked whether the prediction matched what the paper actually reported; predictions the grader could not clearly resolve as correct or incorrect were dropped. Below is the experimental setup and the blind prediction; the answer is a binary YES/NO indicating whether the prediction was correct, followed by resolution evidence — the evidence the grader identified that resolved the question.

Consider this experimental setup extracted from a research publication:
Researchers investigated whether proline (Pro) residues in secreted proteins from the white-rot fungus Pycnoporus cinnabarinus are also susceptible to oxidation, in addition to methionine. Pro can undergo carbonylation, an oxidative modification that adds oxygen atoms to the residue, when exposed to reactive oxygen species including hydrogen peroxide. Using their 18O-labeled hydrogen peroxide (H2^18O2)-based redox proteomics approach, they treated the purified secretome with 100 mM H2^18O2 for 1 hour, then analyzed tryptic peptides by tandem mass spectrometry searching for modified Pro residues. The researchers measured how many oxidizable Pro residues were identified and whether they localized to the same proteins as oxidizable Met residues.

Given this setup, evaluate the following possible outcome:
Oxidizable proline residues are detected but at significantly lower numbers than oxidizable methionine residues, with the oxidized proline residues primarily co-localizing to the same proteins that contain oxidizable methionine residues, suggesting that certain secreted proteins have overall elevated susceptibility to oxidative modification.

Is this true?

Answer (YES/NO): NO